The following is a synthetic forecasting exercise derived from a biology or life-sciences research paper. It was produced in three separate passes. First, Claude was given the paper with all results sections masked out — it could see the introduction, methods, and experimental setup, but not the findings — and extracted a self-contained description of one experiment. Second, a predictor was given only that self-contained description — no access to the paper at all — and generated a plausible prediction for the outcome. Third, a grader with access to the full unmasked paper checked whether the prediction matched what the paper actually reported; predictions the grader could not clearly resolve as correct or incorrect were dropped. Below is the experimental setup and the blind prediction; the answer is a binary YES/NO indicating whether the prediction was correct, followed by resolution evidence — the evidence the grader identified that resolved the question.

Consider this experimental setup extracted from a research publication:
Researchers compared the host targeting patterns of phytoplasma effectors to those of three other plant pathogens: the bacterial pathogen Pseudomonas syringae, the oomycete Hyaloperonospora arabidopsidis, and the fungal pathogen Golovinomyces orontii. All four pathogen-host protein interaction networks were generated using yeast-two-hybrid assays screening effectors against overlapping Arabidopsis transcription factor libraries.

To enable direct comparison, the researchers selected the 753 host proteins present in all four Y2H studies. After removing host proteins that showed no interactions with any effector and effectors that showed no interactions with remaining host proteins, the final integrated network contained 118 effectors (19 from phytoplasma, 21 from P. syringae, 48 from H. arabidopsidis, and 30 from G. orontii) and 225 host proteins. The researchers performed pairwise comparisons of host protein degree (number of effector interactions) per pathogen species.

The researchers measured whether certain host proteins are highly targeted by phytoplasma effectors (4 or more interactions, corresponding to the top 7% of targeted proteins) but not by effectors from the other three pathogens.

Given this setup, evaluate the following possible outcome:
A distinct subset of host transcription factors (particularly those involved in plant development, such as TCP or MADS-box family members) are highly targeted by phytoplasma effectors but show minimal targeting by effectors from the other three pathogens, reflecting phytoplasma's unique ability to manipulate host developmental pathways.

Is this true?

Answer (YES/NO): YES